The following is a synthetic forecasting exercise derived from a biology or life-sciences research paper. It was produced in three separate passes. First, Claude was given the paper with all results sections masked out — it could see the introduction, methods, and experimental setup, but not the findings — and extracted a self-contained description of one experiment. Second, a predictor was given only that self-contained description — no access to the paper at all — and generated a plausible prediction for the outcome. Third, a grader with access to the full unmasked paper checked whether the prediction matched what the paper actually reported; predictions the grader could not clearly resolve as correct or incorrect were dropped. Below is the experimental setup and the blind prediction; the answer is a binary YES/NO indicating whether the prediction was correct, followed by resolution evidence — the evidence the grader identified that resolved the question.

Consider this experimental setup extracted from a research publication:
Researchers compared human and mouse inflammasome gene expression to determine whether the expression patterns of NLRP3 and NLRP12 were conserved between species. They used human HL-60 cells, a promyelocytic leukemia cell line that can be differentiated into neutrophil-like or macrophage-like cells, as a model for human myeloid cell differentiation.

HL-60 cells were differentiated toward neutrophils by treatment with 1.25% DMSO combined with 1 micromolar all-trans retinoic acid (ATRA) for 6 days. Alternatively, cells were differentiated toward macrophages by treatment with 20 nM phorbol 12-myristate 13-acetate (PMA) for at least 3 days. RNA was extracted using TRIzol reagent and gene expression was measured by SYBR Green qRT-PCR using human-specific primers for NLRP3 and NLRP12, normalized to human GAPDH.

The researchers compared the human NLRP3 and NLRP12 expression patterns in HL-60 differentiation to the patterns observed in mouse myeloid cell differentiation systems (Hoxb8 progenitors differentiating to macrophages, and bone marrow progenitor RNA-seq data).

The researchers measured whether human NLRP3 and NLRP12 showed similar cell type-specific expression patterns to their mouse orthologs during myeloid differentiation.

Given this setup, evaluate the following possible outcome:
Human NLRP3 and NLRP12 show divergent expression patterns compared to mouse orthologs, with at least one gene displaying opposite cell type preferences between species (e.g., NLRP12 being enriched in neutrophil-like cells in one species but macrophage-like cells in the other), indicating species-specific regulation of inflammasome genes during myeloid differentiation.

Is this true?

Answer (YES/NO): NO